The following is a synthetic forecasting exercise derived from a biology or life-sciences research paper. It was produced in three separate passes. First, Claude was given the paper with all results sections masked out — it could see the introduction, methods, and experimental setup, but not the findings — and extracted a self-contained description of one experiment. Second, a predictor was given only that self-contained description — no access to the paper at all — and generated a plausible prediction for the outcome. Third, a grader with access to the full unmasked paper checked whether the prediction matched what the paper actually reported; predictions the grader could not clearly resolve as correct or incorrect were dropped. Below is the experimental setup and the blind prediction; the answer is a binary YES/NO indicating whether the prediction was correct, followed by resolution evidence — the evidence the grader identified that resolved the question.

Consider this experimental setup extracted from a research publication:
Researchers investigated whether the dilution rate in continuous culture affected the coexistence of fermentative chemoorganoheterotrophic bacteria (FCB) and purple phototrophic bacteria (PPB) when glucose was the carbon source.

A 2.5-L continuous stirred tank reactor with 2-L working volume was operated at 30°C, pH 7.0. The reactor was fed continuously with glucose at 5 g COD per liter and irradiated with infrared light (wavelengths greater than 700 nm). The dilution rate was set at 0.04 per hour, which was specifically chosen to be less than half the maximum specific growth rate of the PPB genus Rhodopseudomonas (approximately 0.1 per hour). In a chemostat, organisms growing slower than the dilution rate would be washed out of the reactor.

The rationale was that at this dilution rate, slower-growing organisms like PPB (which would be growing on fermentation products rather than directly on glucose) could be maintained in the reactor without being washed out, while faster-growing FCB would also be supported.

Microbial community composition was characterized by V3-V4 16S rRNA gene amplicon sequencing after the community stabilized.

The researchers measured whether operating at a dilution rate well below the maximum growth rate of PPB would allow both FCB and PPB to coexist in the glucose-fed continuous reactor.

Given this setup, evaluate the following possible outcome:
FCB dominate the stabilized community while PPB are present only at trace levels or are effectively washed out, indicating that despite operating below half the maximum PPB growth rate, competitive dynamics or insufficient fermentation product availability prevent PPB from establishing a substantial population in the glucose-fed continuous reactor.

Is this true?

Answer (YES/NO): NO